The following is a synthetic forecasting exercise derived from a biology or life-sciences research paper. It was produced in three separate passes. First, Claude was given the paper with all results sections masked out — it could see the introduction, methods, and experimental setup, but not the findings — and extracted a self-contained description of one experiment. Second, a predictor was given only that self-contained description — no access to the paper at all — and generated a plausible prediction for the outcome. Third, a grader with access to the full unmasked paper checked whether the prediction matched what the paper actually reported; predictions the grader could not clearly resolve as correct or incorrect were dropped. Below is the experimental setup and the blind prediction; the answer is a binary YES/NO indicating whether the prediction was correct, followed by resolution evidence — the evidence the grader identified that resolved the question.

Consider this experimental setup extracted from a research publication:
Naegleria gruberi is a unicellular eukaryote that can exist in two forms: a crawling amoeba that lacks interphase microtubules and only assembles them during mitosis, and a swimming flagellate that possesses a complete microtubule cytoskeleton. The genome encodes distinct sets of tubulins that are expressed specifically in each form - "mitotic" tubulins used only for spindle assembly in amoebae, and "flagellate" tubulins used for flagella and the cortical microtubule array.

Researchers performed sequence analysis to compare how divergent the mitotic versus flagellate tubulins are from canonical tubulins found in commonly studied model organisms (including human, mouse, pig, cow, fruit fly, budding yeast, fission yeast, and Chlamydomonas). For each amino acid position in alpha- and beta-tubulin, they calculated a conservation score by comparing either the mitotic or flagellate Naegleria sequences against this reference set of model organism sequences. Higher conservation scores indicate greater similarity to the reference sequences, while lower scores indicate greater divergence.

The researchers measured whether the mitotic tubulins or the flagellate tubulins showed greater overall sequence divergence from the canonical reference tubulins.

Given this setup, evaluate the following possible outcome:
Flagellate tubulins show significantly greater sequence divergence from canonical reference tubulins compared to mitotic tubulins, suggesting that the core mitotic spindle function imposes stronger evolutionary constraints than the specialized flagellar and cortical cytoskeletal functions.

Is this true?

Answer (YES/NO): NO